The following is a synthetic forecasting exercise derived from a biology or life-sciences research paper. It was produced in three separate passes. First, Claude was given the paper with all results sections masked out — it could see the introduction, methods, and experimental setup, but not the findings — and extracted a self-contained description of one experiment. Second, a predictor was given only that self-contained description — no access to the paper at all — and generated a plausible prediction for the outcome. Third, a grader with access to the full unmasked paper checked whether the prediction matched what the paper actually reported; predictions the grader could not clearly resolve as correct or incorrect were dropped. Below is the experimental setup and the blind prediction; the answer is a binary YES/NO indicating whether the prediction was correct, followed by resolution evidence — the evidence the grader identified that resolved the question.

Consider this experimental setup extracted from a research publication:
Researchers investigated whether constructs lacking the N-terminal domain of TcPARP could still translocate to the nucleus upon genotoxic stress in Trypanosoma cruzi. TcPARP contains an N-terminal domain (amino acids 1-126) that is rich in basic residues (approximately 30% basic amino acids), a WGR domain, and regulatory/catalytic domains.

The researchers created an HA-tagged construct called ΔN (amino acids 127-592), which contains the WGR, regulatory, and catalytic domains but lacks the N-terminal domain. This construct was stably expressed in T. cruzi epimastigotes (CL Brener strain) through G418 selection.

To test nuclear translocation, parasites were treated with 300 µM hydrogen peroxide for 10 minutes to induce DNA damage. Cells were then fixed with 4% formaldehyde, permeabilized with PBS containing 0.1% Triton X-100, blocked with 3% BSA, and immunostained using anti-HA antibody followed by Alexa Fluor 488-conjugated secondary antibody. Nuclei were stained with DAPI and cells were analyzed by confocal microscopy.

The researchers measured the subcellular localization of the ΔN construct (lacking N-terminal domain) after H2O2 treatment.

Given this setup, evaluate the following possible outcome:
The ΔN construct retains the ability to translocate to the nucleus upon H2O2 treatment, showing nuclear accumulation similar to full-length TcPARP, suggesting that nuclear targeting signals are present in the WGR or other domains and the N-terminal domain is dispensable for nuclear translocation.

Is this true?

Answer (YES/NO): NO